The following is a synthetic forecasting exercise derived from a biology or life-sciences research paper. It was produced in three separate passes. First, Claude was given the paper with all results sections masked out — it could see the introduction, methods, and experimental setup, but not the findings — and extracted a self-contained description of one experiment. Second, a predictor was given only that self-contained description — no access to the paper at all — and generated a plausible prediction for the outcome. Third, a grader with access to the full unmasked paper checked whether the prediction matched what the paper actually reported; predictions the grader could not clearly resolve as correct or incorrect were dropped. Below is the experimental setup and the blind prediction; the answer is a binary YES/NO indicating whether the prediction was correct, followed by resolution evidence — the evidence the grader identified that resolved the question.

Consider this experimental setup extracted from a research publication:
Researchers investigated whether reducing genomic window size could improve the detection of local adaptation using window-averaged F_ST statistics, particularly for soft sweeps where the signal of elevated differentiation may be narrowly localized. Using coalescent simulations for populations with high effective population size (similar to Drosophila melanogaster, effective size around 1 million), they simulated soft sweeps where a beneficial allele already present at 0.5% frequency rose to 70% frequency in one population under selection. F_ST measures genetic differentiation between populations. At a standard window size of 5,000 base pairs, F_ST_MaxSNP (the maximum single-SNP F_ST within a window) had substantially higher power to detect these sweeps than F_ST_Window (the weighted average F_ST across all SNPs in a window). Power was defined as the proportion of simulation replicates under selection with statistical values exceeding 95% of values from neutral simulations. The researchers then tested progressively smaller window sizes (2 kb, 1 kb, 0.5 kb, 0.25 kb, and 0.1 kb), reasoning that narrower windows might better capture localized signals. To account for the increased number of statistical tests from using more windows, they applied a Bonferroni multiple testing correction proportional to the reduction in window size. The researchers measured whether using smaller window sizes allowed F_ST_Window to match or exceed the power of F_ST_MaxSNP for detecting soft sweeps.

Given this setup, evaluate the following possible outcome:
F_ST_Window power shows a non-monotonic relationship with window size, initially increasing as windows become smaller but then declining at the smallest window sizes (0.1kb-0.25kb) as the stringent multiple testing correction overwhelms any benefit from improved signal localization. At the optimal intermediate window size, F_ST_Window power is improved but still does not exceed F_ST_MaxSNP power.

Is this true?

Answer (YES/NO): NO